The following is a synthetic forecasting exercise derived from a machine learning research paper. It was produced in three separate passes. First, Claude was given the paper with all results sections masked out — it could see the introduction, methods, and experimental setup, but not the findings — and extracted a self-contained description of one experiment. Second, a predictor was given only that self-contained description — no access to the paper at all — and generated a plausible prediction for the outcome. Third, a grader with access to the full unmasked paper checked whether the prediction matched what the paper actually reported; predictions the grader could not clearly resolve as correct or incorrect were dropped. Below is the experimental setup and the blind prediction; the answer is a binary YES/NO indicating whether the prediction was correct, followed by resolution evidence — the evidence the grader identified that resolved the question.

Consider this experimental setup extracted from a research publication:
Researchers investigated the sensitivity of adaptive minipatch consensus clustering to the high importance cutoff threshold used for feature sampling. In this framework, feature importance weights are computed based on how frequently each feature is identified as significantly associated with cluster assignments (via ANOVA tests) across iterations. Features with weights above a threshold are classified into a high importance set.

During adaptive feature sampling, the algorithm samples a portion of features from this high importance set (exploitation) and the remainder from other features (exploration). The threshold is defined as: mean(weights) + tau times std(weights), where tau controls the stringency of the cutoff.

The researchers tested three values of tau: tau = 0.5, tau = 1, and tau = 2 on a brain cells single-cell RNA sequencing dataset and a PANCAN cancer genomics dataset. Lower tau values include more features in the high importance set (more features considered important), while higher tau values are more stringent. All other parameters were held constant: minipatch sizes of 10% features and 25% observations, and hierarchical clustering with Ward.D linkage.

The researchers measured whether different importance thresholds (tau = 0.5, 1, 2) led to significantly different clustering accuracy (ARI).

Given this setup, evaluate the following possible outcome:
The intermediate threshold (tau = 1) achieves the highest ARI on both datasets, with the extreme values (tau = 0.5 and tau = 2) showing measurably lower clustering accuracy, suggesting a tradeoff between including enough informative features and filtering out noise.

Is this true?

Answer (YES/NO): NO